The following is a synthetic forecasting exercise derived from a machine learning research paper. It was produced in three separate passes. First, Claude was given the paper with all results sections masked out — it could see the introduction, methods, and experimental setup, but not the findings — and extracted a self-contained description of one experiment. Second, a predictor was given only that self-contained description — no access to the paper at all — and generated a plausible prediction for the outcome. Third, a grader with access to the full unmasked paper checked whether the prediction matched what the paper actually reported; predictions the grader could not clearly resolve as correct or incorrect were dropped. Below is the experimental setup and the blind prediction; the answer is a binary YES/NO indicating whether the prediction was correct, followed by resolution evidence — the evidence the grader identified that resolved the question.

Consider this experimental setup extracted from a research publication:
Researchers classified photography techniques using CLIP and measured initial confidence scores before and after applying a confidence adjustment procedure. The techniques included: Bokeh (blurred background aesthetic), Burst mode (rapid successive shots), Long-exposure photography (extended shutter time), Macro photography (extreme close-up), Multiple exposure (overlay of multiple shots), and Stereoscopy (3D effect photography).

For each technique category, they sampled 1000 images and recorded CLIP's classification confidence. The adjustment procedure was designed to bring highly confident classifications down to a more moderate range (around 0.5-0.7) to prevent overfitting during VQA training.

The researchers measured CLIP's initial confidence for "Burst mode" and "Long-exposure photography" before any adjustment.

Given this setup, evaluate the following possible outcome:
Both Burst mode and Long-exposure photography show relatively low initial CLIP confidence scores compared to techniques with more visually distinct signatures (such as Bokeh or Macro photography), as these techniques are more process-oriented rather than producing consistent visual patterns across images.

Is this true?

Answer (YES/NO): YES